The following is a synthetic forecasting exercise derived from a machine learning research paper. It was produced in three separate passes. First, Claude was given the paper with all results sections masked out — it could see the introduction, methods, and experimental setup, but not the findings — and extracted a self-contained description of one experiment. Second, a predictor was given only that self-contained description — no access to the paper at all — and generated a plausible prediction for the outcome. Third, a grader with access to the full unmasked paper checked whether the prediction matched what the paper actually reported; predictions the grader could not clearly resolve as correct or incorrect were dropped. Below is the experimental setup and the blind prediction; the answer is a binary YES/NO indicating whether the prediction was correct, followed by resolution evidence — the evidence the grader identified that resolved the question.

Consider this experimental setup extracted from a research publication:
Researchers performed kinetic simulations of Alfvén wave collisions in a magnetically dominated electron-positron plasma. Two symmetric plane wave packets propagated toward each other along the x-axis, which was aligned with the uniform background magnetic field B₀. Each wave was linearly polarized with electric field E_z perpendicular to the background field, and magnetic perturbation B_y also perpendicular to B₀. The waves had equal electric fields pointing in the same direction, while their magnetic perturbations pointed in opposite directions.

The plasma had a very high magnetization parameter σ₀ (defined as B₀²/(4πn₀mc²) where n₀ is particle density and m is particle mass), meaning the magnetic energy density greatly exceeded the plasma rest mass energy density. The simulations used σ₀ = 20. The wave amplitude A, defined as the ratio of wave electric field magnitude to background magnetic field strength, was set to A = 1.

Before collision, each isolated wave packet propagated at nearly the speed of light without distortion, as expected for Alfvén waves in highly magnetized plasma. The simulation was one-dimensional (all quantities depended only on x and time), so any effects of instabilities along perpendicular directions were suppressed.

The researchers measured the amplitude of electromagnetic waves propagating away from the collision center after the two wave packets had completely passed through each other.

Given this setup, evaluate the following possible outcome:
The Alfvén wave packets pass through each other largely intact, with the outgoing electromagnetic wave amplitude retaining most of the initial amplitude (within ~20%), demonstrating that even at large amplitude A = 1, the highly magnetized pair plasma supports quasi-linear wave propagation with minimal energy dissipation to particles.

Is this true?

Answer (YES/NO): NO